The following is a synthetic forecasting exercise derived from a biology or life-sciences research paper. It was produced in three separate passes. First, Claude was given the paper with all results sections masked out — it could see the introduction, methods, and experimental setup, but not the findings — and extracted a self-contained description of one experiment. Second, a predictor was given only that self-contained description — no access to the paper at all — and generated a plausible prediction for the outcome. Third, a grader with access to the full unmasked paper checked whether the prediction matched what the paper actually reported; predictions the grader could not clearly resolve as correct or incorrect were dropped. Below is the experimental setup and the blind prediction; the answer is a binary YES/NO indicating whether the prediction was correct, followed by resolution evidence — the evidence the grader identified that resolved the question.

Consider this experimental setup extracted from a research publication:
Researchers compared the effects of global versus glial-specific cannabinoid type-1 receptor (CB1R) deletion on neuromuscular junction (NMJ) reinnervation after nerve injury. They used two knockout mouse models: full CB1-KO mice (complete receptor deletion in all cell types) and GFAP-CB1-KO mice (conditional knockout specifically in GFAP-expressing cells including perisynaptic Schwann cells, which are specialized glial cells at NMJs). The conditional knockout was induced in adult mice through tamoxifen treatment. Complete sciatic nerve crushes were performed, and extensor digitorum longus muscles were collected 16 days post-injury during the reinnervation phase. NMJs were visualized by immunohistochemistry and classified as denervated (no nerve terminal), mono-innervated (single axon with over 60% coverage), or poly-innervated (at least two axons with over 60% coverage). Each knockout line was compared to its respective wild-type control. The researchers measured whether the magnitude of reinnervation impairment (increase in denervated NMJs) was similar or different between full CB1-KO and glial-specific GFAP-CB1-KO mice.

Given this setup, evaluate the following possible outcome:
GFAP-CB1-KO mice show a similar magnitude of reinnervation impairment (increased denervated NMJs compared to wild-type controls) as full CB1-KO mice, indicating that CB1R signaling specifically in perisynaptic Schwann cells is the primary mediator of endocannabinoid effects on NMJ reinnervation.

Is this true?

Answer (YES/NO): YES